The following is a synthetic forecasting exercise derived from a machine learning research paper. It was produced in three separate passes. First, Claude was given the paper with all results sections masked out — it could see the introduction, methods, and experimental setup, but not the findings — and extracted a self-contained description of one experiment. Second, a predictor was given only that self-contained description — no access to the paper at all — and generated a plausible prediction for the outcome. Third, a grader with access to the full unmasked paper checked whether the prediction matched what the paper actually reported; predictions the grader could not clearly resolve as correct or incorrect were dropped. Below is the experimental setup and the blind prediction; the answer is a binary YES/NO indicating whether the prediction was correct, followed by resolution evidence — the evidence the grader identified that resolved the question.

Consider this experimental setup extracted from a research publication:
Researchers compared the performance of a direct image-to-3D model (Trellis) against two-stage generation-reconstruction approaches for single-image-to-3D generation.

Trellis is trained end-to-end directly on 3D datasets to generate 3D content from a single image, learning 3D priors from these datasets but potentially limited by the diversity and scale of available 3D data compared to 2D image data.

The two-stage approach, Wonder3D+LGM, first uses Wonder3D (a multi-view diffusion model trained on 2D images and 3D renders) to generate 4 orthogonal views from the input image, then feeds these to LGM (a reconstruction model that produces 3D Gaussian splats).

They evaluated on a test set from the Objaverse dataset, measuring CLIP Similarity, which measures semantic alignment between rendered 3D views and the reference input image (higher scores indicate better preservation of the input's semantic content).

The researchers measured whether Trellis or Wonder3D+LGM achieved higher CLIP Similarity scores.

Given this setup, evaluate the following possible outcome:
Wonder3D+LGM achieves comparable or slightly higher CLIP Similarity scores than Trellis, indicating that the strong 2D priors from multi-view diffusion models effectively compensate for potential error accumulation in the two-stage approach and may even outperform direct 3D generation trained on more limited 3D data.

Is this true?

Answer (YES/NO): YES